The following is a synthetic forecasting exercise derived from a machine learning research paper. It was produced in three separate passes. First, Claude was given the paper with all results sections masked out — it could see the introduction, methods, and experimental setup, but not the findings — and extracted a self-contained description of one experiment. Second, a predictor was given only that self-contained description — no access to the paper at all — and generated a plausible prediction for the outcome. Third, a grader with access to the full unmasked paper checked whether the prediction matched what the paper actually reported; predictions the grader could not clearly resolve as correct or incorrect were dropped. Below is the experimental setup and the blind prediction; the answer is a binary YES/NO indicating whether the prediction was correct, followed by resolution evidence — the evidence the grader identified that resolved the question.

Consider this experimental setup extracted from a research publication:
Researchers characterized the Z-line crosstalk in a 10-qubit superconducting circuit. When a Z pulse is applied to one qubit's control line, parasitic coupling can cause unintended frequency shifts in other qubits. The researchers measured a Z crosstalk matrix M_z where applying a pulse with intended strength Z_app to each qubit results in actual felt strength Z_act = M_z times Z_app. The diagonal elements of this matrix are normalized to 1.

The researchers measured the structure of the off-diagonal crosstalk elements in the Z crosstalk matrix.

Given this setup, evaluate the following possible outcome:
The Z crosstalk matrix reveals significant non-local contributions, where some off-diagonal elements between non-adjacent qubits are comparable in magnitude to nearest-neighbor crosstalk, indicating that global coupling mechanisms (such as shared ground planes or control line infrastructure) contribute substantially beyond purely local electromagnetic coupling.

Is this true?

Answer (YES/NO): YES